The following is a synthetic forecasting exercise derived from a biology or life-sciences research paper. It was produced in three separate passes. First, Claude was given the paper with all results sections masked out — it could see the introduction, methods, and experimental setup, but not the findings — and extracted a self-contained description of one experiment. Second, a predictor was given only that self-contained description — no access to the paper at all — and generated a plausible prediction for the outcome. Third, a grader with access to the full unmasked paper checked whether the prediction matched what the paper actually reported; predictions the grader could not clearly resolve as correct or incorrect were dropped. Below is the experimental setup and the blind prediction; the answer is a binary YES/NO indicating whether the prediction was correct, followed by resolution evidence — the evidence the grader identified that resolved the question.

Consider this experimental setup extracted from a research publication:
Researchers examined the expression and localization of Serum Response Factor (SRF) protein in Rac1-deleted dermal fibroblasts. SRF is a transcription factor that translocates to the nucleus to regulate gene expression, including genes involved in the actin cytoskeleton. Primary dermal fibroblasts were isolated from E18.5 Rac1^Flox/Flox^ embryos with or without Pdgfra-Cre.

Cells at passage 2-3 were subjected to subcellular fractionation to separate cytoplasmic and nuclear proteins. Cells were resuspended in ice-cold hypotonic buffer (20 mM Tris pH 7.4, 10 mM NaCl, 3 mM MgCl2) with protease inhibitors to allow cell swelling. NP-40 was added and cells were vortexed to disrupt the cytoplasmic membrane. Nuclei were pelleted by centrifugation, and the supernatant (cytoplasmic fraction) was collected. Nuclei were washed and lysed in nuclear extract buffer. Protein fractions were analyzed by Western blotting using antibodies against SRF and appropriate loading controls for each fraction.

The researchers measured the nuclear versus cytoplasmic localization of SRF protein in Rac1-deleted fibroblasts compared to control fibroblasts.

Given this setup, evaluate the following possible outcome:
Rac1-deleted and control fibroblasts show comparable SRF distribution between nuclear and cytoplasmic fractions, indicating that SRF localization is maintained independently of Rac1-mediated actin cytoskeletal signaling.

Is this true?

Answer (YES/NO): NO